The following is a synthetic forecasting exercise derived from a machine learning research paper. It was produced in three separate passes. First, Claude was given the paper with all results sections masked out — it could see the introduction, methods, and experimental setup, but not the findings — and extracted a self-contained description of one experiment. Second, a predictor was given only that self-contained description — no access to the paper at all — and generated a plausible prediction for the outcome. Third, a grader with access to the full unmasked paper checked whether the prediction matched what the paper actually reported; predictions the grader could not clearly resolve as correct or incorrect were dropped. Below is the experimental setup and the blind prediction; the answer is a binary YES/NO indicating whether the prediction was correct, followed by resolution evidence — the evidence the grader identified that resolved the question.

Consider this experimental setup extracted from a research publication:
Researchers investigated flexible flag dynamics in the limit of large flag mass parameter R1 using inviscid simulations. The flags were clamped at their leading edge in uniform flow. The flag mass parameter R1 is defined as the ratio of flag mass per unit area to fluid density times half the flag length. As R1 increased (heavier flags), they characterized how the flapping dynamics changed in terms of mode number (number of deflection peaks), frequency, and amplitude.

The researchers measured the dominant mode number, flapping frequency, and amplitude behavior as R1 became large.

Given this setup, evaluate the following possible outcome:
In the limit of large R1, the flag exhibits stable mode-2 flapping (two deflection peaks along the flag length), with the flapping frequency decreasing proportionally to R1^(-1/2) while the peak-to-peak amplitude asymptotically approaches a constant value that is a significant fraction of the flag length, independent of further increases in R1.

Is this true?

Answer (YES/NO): NO